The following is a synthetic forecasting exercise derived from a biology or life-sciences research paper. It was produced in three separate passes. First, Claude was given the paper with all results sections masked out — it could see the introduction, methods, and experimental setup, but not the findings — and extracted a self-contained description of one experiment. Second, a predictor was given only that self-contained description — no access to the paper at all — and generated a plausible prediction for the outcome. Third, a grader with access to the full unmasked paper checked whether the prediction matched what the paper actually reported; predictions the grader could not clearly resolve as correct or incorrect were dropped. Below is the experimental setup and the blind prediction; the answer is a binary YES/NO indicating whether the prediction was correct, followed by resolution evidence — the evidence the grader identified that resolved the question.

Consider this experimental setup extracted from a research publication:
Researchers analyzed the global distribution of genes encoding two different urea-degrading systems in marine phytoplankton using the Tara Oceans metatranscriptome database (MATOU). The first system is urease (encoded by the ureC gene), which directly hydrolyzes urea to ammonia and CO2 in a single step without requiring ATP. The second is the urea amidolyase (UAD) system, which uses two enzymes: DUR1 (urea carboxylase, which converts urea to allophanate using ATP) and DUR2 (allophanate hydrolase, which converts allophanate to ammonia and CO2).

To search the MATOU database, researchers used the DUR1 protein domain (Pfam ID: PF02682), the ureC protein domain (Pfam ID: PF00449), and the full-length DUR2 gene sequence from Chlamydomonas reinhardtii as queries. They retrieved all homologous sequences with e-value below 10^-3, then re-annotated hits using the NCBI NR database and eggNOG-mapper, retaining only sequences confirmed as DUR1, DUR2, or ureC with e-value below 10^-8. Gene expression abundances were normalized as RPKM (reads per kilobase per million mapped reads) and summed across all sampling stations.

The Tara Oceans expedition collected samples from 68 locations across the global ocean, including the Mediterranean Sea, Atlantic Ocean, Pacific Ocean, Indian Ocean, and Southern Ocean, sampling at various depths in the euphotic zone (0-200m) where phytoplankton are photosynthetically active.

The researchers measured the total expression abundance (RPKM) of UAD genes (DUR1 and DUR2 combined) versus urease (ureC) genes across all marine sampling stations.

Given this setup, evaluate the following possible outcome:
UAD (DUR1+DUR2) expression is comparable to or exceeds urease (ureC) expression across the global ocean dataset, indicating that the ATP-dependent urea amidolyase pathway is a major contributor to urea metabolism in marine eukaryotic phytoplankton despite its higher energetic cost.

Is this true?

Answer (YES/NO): YES